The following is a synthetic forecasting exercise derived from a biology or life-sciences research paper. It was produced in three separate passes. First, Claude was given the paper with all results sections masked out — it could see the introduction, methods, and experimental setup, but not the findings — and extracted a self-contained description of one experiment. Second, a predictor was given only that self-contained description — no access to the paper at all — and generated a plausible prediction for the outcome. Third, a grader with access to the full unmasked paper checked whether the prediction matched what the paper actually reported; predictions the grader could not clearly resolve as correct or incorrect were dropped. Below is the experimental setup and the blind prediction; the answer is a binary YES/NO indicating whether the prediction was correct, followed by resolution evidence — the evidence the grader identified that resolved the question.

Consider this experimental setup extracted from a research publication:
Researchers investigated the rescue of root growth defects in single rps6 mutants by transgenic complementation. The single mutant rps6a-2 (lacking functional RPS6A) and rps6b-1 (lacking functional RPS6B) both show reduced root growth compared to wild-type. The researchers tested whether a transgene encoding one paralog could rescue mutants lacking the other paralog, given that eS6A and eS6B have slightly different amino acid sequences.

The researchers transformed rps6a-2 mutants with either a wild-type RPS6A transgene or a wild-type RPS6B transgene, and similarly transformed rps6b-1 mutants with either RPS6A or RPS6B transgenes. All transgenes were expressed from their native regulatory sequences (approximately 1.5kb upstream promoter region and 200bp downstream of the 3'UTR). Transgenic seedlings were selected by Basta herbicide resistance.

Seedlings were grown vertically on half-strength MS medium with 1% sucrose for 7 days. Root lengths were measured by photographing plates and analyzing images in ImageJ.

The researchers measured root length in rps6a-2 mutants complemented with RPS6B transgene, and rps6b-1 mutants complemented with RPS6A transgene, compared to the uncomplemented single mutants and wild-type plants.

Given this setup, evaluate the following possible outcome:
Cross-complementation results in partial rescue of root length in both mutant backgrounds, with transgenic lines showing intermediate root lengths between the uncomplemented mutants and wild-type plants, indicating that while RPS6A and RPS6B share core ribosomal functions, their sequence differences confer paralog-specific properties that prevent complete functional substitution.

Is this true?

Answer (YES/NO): NO